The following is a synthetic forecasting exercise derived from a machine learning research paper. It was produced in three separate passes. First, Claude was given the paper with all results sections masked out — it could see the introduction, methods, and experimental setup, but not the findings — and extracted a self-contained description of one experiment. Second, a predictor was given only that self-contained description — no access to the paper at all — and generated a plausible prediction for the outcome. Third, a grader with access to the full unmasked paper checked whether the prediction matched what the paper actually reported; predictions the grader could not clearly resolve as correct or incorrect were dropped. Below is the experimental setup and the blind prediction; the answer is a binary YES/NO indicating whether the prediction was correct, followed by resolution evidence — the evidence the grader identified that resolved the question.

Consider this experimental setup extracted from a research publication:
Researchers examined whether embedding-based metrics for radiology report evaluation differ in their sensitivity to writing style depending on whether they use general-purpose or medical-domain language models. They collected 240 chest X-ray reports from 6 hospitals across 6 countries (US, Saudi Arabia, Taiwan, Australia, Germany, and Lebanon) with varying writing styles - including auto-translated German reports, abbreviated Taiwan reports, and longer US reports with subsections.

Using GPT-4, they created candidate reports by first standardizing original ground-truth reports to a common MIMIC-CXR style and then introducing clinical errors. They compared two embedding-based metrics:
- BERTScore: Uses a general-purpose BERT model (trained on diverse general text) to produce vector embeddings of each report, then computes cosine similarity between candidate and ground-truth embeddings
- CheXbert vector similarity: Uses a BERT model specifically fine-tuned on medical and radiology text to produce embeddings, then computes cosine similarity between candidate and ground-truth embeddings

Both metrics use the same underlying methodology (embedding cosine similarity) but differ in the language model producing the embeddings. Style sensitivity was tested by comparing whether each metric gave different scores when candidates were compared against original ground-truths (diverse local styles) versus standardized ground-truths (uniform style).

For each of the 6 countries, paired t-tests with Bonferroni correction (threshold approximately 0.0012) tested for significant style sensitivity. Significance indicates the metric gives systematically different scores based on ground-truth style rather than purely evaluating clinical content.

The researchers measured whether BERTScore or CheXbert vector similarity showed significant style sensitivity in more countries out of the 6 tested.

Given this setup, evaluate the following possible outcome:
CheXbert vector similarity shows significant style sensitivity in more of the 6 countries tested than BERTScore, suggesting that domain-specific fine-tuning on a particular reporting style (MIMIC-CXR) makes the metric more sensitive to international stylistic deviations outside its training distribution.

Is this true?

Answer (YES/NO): NO